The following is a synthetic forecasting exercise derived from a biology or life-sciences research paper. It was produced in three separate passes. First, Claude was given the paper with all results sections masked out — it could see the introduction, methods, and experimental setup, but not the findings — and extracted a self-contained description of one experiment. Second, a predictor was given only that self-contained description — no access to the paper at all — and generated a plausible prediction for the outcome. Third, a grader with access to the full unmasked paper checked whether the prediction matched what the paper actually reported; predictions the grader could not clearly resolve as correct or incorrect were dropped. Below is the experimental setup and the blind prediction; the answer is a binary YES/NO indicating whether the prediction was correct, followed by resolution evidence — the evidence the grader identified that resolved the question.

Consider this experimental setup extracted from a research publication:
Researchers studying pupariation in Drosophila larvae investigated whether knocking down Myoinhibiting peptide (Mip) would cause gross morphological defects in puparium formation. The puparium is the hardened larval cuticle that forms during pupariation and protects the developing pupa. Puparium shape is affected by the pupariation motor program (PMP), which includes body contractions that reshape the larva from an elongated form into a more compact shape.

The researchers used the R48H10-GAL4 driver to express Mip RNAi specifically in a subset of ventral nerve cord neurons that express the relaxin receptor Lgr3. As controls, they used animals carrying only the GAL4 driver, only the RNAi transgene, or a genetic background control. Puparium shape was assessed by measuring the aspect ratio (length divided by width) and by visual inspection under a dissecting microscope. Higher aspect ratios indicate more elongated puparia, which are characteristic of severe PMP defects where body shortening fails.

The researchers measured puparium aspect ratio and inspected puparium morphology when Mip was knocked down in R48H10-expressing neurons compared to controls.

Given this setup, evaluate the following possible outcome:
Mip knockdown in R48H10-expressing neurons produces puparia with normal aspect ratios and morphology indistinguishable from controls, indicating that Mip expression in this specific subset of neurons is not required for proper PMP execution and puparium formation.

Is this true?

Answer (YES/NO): NO